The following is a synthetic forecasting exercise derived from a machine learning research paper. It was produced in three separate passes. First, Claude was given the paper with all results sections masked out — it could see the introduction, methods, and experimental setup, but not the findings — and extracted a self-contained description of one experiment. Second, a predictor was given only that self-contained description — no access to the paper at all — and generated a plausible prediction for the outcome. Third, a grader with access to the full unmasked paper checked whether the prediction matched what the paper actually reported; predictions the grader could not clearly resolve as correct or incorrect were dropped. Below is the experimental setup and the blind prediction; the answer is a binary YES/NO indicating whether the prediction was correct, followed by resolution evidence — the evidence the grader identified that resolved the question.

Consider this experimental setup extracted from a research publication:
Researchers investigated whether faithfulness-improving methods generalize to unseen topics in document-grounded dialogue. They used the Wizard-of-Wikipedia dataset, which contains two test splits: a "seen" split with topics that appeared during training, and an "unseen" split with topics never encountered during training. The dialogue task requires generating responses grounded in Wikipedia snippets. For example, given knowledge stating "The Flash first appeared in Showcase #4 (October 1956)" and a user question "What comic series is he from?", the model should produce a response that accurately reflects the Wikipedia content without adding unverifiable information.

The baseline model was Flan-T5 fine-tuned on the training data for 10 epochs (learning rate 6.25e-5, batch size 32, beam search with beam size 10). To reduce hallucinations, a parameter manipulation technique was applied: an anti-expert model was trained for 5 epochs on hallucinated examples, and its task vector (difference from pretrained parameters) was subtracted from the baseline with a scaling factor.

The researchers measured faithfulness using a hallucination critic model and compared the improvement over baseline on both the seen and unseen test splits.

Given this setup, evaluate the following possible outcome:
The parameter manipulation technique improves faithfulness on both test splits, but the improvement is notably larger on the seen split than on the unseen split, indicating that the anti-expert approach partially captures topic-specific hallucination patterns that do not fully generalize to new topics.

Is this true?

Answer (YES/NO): NO